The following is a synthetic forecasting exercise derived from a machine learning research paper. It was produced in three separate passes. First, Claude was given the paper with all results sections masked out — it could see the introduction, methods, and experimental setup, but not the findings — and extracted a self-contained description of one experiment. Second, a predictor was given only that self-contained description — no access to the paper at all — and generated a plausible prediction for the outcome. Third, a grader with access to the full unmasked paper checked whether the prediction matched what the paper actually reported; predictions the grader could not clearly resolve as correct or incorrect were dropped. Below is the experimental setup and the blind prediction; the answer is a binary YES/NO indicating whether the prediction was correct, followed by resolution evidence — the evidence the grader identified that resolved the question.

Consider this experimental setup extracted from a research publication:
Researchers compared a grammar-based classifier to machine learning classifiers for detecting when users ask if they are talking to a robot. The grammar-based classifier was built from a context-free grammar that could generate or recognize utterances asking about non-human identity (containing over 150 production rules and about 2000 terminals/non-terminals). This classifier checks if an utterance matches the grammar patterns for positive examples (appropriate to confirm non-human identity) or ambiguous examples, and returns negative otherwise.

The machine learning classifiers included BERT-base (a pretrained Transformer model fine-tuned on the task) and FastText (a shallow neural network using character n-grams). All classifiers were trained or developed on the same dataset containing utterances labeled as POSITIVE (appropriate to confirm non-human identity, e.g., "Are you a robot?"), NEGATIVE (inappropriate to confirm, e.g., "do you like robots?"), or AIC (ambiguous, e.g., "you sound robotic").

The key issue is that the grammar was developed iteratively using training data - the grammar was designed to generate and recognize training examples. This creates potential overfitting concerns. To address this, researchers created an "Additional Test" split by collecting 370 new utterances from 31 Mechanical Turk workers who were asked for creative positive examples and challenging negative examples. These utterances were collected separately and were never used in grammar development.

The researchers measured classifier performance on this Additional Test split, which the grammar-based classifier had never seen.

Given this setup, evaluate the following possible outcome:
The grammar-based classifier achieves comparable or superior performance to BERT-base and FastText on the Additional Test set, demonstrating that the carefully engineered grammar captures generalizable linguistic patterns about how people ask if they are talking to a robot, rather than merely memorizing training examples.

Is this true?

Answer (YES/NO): NO